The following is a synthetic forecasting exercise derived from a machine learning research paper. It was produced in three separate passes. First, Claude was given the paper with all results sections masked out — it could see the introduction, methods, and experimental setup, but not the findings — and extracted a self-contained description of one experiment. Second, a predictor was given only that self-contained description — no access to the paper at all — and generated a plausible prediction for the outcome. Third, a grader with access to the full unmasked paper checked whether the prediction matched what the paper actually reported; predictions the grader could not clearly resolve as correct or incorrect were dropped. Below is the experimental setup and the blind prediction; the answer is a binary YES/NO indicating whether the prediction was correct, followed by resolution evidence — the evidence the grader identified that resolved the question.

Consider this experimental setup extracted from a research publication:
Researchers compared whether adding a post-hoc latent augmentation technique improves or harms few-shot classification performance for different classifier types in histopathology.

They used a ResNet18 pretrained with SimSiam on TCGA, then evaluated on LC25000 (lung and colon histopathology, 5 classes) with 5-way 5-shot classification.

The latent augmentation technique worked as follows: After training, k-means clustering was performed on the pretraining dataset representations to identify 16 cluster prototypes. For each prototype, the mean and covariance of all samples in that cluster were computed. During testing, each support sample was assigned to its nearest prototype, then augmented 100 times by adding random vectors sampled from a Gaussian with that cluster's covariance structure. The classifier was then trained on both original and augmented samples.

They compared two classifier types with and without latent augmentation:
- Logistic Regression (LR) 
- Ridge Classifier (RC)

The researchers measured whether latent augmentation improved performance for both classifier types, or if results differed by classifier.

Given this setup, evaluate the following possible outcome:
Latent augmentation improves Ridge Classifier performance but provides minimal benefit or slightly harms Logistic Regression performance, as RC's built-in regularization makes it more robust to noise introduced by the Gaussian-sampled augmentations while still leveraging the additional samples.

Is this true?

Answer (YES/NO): NO